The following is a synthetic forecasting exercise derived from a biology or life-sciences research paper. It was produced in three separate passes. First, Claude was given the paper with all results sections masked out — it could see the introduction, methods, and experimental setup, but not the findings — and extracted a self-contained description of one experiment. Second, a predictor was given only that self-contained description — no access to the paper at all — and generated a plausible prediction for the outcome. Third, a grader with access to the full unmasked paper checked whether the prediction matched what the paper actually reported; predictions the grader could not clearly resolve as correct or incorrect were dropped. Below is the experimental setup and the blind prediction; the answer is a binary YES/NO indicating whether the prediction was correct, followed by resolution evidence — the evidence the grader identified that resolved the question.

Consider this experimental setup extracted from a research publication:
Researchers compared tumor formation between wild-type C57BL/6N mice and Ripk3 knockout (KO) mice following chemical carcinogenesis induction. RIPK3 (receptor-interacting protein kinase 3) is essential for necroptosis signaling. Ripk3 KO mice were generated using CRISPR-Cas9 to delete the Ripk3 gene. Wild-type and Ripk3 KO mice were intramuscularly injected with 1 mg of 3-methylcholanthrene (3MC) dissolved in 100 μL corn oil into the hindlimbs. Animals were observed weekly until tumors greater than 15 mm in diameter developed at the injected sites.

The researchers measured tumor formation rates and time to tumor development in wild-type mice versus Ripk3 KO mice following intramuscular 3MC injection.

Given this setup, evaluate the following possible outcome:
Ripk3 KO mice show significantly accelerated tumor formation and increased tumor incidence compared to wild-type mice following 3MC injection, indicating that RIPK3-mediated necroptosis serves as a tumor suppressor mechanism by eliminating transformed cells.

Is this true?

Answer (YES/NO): NO